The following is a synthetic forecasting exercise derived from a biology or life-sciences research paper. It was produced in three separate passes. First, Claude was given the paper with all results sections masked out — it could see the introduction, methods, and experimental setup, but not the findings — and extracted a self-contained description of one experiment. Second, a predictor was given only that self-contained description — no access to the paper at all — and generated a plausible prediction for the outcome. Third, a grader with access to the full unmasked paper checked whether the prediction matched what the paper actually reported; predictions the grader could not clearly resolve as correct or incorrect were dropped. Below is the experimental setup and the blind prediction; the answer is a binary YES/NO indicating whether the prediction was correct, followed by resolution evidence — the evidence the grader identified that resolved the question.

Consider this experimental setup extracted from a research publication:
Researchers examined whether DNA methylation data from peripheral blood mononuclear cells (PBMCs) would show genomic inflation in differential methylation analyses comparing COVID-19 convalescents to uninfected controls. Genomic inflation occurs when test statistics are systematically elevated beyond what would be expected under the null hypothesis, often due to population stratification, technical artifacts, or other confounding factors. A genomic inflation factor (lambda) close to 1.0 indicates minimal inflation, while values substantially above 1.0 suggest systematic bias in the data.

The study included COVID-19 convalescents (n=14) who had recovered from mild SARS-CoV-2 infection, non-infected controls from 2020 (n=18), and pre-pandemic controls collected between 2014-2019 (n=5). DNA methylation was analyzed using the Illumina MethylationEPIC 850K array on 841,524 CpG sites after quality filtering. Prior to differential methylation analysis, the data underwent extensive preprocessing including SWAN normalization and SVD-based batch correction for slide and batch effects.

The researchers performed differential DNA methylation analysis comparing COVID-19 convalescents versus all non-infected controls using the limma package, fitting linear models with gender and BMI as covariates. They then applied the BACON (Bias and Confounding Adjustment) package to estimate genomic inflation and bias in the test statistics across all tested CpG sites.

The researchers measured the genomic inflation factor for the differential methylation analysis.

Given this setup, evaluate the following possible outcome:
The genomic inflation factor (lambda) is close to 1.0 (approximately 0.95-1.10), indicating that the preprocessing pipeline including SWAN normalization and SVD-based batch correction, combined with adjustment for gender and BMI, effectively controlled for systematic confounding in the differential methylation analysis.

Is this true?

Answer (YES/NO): NO